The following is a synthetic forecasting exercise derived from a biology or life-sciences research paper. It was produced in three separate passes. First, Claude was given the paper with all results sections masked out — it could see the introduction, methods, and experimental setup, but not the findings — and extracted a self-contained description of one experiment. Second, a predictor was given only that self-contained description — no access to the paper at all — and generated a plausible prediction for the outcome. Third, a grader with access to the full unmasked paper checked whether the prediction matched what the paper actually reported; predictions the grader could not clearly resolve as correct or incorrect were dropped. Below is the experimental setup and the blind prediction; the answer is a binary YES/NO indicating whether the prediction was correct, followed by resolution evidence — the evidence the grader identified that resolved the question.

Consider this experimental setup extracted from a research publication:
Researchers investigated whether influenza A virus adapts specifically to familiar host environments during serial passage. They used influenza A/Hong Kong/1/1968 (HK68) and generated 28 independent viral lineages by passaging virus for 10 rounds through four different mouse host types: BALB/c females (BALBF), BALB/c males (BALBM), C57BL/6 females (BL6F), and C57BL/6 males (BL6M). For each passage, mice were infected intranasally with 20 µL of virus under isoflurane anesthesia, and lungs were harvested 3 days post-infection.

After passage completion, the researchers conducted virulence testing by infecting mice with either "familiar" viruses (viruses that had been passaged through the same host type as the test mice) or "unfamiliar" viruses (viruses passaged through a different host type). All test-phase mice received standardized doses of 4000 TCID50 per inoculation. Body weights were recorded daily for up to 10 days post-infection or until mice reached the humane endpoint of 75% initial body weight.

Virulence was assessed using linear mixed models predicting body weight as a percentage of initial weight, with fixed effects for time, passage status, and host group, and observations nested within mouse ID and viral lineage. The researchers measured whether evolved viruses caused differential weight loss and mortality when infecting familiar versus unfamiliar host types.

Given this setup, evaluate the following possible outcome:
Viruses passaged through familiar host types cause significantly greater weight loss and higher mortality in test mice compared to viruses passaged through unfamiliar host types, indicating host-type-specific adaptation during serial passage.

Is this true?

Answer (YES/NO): NO